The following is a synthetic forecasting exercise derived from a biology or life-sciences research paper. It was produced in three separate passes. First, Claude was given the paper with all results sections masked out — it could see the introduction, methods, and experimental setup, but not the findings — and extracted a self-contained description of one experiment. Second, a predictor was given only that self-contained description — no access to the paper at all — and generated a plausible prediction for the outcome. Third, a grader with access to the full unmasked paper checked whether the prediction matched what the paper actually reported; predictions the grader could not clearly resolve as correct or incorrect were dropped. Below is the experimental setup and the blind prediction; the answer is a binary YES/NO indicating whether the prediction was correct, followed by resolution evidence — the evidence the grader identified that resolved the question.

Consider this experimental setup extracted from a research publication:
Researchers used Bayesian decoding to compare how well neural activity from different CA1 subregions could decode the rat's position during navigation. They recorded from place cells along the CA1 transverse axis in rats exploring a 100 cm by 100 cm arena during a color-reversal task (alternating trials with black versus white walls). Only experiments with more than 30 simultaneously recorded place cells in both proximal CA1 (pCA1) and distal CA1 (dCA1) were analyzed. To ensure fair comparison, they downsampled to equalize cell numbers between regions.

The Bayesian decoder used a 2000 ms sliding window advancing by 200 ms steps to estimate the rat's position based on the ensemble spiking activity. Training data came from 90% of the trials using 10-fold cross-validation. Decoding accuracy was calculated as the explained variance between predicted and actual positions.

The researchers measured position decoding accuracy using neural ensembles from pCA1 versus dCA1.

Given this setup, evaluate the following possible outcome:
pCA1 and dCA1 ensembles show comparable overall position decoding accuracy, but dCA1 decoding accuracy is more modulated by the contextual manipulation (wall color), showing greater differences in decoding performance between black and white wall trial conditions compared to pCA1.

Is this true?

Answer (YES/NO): NO